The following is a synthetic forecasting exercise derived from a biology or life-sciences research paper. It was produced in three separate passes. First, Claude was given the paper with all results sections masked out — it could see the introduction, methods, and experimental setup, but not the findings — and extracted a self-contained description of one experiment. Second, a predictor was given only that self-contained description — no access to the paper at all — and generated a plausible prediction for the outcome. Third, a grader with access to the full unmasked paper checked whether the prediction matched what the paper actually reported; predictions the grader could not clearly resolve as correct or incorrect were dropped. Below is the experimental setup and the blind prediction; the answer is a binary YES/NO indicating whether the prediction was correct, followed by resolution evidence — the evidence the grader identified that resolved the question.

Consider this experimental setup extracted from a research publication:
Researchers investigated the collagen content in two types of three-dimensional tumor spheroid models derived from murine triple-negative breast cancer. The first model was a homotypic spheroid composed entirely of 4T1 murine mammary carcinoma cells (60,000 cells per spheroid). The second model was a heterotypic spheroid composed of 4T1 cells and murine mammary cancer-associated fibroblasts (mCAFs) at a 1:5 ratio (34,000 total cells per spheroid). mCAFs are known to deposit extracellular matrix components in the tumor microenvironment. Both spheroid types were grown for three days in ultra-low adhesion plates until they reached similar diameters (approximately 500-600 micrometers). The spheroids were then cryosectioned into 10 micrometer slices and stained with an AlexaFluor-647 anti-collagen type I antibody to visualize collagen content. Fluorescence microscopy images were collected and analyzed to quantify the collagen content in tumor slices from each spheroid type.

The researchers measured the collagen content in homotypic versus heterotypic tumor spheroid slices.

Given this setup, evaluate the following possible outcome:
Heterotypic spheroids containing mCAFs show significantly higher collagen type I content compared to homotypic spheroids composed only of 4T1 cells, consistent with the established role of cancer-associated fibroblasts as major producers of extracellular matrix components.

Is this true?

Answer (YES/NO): YES